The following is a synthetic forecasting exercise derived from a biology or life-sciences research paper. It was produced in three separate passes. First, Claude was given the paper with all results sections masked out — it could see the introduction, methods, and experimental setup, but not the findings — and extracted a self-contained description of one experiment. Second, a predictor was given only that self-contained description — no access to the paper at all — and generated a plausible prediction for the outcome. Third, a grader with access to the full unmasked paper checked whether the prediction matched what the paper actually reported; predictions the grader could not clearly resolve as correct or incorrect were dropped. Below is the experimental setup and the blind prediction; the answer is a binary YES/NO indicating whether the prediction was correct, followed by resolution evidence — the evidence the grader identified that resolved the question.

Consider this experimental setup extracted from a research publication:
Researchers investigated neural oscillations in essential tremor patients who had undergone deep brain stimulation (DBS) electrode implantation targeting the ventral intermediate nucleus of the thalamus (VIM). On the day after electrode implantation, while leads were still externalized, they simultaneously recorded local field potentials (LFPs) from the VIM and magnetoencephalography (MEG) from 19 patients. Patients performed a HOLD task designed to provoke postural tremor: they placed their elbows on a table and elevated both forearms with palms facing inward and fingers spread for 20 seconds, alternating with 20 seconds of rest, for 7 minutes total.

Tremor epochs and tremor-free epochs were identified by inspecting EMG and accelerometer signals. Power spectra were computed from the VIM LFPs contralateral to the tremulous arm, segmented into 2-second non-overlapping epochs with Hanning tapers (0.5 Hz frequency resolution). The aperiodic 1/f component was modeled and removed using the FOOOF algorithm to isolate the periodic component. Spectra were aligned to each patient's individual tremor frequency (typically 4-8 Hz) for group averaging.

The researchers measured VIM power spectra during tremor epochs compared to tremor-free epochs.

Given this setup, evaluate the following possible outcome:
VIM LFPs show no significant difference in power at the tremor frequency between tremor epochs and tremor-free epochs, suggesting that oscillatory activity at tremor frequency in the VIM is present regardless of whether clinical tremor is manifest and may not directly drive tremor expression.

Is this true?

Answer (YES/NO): NO